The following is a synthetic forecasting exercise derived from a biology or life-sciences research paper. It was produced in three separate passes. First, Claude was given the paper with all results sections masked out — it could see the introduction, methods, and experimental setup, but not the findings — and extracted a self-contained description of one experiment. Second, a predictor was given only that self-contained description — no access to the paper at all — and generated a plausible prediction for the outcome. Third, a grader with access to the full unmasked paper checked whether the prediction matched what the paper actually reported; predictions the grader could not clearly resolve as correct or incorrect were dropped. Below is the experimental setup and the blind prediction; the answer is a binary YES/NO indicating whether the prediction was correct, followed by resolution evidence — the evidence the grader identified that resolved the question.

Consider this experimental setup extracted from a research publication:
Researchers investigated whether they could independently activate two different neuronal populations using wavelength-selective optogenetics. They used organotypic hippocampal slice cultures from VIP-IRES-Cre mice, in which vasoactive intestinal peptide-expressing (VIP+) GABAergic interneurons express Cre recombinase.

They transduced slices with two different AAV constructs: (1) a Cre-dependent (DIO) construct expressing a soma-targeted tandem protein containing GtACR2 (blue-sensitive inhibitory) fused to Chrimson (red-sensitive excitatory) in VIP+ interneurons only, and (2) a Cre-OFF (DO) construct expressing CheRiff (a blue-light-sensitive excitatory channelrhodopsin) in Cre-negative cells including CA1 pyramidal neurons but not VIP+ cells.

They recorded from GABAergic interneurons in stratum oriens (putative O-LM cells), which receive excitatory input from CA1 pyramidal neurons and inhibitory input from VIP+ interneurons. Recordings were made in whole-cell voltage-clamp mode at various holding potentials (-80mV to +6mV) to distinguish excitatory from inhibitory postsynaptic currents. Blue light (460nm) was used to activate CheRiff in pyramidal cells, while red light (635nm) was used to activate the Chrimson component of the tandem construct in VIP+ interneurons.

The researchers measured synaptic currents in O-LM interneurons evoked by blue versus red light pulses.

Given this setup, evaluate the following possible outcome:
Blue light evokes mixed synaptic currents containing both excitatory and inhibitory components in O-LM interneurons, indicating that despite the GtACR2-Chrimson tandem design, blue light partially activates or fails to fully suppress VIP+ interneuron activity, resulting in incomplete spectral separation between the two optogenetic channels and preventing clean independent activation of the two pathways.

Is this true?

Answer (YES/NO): NO